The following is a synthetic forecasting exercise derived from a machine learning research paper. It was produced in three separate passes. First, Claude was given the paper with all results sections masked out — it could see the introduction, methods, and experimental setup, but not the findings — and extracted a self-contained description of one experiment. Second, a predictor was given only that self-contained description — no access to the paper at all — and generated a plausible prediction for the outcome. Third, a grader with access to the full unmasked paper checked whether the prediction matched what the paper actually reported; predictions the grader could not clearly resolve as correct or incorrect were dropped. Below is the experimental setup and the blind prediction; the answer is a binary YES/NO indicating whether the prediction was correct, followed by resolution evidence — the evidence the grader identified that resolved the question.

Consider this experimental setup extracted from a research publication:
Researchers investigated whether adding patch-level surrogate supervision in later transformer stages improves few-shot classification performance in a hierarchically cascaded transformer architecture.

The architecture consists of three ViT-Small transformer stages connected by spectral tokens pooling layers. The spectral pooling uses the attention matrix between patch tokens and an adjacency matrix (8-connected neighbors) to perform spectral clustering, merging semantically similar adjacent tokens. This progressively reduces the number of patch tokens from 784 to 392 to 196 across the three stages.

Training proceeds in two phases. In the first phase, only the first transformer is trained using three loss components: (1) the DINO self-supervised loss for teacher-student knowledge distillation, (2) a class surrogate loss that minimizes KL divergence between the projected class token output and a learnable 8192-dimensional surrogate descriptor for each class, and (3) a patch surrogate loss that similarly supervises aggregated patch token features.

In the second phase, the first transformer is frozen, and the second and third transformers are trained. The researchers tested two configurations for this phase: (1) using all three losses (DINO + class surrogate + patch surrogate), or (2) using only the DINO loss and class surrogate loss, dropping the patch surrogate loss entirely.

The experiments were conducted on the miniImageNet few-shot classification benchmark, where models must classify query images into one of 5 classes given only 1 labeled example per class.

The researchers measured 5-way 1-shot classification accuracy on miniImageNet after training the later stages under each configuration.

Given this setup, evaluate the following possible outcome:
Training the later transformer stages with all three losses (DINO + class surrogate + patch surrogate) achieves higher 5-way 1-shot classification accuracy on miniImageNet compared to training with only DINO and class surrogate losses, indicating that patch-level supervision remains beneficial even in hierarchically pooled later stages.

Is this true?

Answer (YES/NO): NO